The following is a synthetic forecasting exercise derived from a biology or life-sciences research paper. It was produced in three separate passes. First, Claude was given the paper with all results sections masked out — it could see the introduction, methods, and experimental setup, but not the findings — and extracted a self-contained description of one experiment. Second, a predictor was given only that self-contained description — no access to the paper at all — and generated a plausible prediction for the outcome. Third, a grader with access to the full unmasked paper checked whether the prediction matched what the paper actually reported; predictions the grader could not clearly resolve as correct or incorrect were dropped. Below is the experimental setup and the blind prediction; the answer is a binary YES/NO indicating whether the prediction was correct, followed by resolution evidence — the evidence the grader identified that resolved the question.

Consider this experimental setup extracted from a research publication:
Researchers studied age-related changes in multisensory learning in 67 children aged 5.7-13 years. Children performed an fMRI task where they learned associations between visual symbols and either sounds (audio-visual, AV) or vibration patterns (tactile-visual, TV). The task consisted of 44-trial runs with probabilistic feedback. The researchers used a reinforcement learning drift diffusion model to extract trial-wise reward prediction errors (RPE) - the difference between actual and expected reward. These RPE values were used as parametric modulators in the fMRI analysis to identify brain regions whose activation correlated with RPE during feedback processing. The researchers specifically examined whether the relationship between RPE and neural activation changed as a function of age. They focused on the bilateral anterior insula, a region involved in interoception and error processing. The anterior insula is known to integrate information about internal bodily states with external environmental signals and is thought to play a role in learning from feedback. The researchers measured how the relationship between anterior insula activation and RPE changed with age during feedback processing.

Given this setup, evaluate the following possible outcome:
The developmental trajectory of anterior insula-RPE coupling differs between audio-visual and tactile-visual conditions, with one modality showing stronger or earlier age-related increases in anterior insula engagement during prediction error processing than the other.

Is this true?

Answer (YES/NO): NO